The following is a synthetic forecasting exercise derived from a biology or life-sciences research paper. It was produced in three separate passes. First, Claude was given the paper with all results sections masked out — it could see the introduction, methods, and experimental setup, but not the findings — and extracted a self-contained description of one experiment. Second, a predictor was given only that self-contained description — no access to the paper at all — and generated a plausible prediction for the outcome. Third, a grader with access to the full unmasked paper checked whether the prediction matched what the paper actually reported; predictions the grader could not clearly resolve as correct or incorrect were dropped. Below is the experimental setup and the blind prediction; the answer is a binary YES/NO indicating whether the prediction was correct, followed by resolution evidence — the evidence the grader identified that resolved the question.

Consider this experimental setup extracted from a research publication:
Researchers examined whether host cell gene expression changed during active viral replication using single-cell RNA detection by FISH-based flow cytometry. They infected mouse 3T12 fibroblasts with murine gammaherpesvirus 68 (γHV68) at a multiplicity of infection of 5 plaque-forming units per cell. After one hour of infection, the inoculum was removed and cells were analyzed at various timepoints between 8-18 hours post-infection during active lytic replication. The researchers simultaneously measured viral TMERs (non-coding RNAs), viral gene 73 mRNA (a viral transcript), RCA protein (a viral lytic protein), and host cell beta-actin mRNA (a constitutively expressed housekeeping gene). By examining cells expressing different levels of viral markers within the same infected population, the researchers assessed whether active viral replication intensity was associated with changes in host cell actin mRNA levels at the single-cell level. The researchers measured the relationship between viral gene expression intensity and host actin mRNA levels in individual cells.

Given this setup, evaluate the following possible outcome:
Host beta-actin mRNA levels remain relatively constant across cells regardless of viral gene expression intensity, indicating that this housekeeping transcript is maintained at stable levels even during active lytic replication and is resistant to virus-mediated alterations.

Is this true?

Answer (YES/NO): NO